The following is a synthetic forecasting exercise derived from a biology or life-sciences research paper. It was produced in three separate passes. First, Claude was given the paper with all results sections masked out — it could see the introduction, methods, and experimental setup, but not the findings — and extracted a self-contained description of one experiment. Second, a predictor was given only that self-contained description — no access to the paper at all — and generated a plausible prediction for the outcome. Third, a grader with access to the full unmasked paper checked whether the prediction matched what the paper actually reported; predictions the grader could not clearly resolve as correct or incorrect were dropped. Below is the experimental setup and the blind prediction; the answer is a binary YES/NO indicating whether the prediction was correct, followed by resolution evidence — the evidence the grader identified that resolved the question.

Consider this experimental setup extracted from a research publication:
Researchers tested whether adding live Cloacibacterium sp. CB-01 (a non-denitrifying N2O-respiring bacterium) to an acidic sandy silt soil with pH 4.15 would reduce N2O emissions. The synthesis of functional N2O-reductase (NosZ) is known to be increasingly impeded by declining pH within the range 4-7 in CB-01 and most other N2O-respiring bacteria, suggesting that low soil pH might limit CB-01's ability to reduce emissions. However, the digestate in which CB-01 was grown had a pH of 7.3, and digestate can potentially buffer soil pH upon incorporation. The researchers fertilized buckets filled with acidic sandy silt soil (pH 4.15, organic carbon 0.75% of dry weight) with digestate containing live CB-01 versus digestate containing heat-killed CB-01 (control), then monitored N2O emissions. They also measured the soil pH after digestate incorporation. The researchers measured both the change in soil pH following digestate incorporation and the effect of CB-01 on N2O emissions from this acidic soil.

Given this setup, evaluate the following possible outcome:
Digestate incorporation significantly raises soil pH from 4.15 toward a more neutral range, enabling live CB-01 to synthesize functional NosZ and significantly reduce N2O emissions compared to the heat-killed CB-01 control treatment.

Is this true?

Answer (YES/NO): YES